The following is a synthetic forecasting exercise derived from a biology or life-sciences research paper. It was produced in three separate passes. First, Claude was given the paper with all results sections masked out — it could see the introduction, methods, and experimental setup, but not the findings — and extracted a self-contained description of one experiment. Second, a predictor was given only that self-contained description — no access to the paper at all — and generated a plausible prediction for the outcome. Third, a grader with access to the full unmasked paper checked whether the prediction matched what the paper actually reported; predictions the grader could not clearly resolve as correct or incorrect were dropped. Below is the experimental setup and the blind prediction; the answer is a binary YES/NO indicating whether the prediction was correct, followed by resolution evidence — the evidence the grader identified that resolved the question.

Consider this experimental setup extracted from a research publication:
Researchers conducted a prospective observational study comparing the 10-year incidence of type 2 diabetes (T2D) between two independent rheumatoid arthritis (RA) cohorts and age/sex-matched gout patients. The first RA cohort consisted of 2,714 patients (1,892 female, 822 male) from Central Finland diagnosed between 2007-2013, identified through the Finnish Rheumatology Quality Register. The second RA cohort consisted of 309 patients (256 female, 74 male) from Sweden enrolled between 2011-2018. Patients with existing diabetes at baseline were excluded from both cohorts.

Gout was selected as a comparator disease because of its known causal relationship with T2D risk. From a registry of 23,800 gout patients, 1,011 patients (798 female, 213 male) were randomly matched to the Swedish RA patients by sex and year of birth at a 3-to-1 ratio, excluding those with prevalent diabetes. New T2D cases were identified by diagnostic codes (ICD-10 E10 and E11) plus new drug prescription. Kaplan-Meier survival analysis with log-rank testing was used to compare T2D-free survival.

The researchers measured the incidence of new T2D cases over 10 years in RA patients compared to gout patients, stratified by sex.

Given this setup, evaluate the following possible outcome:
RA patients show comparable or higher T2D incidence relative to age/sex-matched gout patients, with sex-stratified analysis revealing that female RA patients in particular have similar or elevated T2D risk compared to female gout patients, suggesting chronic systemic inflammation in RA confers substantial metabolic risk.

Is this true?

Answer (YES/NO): NO